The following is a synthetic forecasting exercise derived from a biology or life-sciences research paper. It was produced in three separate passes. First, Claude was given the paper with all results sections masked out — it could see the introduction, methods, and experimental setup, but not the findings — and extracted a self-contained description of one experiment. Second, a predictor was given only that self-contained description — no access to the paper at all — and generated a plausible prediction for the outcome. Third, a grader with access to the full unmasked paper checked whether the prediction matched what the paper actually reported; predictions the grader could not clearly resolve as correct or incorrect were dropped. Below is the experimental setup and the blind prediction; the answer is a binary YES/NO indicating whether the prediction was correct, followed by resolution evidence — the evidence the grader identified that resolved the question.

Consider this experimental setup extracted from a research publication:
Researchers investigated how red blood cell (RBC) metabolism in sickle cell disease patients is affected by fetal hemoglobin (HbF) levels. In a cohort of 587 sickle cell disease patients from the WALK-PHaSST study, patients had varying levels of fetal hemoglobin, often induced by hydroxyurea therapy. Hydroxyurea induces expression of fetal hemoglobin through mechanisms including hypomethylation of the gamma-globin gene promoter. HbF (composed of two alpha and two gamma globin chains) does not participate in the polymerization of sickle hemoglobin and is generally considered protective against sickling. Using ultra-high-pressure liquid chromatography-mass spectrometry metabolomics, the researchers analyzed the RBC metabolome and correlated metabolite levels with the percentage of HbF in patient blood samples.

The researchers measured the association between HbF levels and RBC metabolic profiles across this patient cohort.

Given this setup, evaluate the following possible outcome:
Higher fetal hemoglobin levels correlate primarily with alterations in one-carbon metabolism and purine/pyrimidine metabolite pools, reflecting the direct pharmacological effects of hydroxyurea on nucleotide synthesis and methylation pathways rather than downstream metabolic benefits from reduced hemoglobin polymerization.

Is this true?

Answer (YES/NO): NO